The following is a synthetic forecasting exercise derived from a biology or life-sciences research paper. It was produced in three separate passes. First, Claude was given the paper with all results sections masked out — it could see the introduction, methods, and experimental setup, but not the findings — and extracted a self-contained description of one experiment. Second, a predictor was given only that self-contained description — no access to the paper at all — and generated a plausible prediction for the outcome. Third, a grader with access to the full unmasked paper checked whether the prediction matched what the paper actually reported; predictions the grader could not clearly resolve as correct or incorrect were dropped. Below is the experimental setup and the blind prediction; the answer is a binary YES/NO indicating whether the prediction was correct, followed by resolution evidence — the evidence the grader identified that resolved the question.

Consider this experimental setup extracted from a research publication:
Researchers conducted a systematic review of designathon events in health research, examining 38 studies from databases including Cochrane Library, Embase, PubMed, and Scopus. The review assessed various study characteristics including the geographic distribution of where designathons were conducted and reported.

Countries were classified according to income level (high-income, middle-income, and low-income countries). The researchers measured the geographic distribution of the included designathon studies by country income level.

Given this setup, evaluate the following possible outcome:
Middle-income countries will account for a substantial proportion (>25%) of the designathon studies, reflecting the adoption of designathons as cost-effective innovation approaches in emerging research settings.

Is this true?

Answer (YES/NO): NO